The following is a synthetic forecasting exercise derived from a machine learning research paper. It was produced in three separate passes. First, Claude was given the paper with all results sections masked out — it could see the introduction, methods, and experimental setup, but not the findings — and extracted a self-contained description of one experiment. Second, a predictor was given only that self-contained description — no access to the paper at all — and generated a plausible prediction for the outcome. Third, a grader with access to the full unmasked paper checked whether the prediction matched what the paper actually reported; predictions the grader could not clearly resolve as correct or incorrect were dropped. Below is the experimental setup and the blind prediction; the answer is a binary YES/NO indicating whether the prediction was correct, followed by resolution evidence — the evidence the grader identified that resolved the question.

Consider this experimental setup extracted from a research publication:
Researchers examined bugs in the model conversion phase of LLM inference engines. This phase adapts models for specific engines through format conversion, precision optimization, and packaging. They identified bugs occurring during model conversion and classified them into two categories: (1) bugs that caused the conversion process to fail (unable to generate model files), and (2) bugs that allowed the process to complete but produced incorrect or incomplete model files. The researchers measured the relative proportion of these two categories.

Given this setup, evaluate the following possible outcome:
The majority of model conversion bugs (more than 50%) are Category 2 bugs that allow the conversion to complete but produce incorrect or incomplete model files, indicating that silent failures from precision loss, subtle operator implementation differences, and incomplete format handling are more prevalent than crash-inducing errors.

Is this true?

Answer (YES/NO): NO